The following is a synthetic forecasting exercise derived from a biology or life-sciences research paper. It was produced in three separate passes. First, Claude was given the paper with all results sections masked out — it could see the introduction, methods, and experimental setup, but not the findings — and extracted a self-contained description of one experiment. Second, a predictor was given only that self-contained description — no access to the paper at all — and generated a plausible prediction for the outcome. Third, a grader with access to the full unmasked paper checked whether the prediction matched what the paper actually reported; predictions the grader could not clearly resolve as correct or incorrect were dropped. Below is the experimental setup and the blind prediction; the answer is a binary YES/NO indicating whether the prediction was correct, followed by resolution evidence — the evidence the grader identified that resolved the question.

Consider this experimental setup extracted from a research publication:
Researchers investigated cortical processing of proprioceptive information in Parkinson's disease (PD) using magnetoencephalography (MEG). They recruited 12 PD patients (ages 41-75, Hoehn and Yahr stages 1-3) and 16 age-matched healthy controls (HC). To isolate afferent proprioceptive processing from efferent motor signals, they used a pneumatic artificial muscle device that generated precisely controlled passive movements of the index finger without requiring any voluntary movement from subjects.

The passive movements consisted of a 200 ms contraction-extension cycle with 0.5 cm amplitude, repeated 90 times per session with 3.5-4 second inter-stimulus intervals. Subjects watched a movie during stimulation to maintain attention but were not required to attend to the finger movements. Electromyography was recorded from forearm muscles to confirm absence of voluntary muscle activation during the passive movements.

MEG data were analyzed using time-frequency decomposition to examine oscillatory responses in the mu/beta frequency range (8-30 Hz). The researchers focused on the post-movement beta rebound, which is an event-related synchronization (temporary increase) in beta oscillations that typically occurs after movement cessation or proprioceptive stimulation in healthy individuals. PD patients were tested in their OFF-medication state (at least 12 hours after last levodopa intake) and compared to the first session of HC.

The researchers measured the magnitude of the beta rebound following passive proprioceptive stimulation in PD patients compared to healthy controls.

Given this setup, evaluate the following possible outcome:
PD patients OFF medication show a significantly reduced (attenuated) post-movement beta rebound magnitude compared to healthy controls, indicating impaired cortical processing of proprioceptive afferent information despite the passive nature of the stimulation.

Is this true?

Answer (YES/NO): YES